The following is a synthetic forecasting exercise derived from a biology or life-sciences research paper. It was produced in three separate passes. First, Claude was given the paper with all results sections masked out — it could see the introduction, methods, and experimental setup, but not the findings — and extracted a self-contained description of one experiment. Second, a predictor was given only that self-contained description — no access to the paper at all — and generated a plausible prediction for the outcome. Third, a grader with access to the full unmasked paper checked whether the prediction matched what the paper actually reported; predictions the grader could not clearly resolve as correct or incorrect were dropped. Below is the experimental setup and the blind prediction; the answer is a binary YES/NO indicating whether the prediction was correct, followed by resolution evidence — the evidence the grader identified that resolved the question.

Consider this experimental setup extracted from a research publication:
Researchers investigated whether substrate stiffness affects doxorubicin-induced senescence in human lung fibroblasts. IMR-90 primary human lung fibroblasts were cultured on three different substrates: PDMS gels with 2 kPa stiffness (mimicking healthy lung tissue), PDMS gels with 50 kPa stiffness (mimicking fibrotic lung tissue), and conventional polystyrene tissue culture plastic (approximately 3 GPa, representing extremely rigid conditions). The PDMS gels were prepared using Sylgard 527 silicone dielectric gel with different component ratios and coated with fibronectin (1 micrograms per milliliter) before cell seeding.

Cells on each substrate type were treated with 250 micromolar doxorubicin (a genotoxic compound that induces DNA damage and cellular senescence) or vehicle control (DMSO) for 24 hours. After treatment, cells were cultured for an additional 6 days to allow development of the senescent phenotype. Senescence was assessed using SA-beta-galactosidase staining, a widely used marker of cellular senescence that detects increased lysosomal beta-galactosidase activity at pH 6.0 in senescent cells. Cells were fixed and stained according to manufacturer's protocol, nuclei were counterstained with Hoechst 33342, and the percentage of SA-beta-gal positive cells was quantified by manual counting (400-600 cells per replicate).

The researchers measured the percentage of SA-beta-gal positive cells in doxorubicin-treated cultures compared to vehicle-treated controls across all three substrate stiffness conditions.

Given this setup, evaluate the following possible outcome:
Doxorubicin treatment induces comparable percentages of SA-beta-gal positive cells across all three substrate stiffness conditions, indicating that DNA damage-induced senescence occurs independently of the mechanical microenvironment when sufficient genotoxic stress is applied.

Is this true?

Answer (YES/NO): NO